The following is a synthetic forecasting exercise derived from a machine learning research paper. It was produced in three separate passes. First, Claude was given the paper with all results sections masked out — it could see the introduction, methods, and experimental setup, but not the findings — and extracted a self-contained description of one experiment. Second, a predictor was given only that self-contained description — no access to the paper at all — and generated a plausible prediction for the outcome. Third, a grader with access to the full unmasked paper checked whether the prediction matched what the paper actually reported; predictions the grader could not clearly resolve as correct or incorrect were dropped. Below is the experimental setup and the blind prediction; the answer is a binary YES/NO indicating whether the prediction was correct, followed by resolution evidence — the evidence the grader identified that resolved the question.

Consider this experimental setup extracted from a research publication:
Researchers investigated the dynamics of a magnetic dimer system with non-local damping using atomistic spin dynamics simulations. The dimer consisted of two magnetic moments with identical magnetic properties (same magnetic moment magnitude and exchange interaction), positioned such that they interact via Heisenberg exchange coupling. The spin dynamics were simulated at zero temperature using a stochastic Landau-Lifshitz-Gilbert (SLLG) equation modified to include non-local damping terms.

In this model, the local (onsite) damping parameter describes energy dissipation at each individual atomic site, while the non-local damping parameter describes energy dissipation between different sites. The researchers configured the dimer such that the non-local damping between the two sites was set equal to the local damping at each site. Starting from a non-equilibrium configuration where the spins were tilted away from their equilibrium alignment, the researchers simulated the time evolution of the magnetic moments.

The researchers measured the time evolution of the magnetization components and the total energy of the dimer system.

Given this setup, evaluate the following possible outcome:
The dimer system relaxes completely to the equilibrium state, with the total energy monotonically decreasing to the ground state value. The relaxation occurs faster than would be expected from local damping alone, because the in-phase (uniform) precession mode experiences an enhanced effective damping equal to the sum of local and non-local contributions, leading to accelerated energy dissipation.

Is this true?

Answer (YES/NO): NO